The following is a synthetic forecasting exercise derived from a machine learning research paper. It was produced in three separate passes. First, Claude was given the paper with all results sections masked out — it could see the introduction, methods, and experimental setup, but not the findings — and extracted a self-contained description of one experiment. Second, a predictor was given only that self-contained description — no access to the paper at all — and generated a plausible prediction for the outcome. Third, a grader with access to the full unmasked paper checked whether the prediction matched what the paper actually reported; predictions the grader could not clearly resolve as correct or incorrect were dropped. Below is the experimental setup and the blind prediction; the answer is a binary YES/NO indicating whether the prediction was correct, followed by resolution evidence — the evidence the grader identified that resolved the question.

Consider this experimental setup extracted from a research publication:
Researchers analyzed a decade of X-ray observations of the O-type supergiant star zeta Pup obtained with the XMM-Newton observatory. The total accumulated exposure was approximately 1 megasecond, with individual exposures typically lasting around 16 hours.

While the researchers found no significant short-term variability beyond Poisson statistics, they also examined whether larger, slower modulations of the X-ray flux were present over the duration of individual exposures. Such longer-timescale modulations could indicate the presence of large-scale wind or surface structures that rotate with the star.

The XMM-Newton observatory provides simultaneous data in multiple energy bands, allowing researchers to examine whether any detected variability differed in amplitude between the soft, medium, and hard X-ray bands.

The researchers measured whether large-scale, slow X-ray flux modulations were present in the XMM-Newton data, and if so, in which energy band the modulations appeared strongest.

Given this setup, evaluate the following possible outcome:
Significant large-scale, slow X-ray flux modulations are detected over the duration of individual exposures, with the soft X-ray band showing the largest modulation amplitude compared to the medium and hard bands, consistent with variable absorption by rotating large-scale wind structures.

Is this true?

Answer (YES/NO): NO